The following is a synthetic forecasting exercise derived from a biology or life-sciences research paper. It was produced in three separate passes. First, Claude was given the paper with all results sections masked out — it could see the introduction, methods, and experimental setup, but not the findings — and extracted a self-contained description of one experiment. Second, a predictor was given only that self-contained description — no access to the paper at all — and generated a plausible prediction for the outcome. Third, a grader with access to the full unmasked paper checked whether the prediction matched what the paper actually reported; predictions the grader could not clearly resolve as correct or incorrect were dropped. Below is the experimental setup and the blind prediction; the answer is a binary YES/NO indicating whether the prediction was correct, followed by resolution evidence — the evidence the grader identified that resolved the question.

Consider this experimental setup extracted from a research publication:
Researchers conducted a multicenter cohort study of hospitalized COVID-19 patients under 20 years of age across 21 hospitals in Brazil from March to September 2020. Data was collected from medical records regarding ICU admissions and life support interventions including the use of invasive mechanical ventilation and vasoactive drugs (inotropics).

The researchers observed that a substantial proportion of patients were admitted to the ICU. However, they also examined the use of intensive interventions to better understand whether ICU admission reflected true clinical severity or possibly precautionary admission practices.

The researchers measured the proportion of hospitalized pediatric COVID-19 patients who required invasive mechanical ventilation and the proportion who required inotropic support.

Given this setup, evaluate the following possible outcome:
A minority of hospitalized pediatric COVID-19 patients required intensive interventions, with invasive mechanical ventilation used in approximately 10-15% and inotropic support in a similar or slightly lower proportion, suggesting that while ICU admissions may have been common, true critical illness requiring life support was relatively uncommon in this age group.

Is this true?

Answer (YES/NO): NO